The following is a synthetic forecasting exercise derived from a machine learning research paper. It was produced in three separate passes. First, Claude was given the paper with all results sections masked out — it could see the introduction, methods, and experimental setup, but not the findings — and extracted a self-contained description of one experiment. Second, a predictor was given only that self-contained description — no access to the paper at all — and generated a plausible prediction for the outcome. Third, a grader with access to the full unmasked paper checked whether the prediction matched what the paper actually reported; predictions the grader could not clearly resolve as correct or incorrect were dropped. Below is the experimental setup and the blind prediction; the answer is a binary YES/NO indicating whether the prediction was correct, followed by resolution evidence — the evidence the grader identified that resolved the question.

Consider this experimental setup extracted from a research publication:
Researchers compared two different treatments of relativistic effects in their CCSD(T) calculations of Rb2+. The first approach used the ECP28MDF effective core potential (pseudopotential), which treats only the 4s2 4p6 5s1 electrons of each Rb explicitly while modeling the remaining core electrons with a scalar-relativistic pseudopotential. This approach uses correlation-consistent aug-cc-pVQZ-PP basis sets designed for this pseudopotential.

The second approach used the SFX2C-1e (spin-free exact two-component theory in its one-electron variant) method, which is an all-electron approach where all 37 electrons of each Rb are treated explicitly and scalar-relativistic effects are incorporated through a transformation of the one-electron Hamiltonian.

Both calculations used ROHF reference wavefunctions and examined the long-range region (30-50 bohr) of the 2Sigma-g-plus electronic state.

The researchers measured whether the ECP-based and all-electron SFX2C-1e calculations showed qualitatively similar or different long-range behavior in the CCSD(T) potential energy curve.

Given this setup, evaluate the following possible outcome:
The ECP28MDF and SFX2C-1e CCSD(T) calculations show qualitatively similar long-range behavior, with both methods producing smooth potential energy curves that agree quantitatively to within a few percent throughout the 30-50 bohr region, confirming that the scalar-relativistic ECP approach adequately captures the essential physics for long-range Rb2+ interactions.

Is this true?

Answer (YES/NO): NO